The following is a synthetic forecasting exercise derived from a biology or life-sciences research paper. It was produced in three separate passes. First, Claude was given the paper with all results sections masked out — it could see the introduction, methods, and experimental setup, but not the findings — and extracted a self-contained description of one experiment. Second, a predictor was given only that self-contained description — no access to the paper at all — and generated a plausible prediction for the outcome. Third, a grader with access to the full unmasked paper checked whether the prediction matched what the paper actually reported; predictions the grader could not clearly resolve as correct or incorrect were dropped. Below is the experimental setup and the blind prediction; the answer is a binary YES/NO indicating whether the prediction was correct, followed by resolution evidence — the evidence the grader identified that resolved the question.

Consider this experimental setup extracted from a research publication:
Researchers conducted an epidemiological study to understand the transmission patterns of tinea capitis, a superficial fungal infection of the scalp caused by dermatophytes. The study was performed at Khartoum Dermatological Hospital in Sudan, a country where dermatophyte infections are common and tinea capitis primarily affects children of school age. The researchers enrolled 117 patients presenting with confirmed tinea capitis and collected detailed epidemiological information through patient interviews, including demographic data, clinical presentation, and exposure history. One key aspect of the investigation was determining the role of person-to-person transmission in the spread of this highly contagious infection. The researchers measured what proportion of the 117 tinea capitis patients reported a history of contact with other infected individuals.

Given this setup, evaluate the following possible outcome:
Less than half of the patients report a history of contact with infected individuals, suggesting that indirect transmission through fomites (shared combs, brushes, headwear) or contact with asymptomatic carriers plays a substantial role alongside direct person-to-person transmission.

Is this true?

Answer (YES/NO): NO